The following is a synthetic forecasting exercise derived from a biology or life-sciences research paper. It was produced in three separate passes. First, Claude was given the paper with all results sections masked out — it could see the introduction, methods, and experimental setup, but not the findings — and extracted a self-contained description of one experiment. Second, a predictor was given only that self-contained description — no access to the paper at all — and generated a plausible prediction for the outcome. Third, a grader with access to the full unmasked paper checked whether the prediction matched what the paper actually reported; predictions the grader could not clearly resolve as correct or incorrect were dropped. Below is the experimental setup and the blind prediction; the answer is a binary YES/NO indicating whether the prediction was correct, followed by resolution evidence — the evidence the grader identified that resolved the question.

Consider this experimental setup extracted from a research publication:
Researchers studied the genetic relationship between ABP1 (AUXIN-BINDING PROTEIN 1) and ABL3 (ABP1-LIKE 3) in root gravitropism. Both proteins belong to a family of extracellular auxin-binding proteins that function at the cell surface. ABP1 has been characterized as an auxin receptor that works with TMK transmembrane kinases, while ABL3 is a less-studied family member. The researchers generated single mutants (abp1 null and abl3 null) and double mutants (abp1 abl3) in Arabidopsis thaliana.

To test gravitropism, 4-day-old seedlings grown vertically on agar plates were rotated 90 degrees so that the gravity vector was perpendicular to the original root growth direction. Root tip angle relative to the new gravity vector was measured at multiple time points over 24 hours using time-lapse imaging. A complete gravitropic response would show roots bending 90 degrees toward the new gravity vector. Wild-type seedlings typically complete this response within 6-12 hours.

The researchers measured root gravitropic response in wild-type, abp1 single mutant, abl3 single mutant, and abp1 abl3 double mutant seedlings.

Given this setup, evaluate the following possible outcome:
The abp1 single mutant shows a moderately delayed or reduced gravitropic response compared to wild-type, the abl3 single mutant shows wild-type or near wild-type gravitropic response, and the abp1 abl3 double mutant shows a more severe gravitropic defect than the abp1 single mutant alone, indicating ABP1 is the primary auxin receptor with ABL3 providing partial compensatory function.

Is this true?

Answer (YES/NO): NO